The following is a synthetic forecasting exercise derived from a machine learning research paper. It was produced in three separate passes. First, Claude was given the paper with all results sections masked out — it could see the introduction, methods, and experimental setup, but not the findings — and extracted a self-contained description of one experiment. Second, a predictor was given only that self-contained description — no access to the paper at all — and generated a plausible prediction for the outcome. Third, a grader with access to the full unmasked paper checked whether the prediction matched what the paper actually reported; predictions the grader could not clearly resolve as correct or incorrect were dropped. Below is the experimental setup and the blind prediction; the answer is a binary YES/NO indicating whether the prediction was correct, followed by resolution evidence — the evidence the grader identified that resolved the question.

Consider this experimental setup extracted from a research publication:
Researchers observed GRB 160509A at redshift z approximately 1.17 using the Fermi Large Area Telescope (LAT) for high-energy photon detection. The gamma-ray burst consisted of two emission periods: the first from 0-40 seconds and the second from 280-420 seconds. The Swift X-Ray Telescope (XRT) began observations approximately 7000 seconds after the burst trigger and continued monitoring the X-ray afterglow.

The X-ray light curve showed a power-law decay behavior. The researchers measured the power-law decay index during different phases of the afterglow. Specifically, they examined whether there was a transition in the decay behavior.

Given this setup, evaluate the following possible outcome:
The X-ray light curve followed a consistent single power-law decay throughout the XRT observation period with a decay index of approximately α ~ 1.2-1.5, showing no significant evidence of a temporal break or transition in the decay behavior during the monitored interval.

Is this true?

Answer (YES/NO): NO